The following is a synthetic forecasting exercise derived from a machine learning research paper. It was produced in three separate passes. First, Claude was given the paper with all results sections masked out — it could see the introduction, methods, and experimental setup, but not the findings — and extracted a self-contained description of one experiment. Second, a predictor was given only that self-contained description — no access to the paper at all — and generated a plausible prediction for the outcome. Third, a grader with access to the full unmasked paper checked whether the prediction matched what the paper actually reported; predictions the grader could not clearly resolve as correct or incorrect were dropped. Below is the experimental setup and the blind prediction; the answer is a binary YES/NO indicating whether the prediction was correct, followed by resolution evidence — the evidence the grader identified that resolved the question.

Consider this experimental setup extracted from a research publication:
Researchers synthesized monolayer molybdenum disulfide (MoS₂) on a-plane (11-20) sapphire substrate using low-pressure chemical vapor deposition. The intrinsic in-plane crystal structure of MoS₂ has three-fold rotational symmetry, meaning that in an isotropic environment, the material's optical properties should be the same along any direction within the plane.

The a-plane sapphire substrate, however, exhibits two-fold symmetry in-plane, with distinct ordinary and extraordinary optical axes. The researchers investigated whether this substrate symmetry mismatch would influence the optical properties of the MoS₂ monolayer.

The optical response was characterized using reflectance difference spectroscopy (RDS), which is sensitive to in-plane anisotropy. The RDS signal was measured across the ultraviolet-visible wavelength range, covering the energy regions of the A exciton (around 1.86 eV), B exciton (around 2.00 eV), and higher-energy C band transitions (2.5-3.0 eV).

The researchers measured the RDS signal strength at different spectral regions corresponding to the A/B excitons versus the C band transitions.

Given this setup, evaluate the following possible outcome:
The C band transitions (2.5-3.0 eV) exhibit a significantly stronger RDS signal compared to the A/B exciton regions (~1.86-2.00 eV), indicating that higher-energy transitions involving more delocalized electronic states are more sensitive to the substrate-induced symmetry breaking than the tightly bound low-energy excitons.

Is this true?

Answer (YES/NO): YES